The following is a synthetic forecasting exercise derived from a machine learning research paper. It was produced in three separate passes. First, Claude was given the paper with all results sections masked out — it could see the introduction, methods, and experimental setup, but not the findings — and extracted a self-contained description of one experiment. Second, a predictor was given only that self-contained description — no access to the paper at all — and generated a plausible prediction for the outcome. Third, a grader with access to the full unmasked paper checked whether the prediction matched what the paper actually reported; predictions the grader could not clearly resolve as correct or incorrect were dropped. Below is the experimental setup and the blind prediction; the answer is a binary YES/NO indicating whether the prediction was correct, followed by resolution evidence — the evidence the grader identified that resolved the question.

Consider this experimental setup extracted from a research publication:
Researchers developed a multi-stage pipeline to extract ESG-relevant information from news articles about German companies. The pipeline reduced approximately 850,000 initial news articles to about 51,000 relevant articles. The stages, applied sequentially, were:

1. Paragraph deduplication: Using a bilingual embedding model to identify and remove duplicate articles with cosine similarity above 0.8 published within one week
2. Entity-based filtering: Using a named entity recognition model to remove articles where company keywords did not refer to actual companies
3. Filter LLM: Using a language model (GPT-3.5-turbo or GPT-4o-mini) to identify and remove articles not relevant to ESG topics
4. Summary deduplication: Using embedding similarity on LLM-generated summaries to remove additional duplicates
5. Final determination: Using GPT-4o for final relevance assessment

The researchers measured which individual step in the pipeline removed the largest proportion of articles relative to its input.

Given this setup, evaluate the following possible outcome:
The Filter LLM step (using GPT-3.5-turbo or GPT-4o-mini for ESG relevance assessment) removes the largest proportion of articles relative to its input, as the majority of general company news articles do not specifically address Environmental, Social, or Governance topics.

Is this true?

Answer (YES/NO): YES